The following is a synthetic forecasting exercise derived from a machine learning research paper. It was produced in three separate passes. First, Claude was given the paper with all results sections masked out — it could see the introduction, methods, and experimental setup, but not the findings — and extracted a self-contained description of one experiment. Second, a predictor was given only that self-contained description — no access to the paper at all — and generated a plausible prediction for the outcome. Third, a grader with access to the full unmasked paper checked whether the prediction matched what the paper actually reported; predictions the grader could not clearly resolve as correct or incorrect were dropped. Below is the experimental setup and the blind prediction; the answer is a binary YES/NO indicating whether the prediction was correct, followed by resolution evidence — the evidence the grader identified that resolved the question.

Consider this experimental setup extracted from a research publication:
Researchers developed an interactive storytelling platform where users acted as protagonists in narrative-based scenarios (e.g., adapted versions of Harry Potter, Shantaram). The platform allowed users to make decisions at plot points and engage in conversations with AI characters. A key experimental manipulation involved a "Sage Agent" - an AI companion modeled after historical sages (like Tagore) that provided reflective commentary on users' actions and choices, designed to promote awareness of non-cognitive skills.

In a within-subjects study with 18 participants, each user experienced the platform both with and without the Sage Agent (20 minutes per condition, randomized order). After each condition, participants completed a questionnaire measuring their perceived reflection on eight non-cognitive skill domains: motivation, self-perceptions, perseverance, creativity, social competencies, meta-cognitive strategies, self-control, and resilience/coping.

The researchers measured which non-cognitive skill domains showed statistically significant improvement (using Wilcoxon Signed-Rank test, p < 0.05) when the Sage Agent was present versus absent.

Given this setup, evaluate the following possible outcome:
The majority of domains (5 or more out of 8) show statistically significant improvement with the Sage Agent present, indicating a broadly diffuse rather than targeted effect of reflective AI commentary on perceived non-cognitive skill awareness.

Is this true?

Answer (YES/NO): NO